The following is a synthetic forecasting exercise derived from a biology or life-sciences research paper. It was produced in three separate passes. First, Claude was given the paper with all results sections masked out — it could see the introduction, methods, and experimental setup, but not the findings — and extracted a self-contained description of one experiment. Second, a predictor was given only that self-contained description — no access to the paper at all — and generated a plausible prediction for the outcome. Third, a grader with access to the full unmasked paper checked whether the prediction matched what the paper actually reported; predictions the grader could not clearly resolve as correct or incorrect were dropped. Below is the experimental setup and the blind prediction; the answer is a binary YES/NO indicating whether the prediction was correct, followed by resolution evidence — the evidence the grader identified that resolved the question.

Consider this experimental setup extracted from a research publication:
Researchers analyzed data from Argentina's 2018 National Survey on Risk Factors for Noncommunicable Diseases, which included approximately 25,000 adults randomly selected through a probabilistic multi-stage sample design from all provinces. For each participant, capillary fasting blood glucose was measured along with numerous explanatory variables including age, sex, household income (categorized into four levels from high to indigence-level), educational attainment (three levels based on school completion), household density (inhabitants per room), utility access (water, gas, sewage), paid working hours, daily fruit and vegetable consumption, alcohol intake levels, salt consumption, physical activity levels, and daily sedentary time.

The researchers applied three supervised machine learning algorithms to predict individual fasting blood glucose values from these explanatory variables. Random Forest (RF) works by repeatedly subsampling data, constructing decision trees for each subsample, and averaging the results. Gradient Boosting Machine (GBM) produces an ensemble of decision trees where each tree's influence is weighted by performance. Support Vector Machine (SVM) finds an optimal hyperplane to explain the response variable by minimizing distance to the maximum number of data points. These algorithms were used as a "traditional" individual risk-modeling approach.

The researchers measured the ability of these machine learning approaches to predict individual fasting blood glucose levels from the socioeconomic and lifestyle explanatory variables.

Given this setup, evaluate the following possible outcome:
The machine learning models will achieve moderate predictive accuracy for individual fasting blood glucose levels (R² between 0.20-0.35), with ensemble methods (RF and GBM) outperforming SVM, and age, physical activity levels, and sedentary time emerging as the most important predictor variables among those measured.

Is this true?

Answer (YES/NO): NO